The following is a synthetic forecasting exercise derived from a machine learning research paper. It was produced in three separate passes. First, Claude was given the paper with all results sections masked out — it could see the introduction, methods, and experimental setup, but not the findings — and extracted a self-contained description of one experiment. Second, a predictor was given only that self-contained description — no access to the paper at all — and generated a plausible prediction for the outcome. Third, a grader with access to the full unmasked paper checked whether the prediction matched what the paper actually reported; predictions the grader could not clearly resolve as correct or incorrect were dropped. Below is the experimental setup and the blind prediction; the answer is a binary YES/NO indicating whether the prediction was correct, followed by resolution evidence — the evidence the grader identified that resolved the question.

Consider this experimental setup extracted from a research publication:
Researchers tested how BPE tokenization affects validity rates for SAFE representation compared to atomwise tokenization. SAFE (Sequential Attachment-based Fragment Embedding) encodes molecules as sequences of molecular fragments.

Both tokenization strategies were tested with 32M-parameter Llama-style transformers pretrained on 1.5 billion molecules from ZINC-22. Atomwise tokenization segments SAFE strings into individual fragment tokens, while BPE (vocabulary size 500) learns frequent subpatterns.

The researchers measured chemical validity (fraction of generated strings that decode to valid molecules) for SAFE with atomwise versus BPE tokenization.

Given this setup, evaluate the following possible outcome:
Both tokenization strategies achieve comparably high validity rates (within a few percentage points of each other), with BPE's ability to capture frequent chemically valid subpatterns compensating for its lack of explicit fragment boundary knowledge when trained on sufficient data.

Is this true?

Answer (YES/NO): NO